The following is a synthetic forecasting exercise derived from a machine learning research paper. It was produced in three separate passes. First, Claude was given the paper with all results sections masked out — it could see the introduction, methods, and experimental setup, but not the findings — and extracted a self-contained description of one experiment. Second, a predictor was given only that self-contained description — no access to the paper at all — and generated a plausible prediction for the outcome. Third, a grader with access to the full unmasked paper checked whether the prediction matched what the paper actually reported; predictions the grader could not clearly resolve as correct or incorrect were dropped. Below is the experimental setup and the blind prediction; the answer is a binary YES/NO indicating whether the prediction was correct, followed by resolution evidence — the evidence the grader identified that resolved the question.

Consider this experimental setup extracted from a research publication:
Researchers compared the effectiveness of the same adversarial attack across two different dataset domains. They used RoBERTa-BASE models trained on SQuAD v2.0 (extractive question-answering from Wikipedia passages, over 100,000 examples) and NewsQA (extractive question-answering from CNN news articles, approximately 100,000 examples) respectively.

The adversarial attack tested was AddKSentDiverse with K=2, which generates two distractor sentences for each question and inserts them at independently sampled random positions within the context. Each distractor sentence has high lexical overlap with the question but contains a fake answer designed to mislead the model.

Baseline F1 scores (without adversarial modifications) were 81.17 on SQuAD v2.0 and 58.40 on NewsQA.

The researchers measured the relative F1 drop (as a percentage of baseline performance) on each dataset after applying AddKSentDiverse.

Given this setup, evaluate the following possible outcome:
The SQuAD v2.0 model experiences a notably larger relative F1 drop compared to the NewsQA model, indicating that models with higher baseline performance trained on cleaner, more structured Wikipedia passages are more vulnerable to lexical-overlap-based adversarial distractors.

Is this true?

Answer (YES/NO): YES